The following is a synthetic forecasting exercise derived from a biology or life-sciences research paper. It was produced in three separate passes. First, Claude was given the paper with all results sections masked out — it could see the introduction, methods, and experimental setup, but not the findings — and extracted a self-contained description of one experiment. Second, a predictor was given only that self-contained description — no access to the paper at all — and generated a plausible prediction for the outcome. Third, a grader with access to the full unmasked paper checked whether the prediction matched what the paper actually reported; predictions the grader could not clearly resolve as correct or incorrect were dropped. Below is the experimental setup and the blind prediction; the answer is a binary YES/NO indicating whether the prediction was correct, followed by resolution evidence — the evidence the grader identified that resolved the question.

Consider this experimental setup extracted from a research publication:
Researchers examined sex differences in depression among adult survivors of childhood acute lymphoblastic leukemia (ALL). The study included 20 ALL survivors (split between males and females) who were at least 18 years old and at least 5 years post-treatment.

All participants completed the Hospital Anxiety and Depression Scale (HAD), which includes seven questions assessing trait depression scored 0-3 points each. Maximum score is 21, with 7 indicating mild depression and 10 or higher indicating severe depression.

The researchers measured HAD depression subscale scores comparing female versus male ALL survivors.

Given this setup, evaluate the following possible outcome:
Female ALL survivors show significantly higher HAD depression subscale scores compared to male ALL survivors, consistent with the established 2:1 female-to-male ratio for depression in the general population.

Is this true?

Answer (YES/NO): NO